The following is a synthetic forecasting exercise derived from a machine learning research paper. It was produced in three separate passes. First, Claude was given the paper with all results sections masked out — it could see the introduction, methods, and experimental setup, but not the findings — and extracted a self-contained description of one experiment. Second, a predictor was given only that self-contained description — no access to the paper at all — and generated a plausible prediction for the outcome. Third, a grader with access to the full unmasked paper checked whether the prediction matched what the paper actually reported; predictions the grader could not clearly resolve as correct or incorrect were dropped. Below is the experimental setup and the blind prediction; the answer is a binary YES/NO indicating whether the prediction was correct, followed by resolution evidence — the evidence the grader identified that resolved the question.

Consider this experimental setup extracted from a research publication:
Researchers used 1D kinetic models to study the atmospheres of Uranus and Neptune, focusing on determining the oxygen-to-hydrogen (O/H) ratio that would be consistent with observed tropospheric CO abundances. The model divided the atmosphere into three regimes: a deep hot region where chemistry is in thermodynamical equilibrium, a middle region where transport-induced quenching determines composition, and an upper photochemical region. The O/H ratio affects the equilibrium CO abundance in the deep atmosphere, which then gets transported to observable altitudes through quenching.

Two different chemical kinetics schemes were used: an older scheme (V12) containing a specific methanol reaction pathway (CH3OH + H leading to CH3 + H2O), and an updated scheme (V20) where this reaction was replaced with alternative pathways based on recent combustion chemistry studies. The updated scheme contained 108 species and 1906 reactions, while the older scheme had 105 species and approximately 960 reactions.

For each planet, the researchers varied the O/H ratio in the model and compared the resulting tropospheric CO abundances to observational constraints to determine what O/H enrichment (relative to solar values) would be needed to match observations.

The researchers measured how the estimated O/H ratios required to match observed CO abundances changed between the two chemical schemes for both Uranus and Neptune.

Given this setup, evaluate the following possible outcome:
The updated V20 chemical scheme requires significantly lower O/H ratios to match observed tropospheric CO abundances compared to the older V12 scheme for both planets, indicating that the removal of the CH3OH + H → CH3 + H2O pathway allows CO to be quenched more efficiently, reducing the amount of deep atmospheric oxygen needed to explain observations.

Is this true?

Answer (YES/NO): YES